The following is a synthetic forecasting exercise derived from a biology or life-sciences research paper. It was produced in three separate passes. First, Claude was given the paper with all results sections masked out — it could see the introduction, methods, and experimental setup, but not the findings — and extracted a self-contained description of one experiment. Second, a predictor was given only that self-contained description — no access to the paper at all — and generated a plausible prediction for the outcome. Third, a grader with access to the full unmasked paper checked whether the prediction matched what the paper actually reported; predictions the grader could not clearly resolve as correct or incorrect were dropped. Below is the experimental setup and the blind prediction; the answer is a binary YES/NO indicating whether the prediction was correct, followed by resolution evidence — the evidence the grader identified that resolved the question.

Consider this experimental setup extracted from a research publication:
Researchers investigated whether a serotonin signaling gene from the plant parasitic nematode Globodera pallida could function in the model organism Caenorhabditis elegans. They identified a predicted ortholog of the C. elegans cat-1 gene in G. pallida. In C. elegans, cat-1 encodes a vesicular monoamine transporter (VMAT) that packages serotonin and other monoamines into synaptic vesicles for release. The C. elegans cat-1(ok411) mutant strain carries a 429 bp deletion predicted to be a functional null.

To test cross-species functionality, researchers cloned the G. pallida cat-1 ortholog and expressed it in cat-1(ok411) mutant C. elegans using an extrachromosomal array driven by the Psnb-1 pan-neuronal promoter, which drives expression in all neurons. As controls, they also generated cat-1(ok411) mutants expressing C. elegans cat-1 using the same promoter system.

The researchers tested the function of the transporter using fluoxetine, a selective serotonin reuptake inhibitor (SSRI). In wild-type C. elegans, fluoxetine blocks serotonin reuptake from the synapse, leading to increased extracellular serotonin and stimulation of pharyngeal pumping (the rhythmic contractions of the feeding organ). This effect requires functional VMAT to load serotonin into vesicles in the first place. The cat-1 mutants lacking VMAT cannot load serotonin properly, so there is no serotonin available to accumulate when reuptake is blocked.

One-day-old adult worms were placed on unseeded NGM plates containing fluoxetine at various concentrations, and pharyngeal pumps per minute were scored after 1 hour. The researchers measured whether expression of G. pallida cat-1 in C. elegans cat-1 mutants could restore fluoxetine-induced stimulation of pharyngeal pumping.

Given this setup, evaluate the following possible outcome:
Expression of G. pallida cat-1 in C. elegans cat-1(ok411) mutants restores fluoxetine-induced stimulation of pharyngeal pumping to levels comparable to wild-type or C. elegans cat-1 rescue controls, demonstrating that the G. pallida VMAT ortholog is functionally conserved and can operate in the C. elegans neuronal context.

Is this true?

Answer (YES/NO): YES